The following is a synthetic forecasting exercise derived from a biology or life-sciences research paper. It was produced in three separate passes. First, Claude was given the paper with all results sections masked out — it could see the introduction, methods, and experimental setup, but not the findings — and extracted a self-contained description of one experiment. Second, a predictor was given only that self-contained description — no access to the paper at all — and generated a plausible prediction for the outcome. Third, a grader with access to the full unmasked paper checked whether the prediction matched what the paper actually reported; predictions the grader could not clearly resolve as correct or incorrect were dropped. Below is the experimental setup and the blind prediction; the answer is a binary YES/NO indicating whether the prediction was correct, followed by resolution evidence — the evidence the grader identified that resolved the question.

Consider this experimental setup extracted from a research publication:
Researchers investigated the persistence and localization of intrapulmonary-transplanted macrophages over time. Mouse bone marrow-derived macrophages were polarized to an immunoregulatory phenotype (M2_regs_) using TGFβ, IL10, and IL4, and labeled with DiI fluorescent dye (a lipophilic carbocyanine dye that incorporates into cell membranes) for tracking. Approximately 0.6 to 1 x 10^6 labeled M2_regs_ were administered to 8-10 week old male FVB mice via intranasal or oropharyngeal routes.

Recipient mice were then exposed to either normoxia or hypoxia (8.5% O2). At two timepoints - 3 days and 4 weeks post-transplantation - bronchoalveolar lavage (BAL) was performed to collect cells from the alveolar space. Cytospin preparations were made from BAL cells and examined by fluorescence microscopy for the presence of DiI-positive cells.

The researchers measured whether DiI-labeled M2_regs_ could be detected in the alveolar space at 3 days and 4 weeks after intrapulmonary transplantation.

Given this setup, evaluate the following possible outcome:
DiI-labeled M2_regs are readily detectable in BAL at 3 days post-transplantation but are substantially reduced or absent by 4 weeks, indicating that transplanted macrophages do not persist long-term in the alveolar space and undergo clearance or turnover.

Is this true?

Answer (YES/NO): NO